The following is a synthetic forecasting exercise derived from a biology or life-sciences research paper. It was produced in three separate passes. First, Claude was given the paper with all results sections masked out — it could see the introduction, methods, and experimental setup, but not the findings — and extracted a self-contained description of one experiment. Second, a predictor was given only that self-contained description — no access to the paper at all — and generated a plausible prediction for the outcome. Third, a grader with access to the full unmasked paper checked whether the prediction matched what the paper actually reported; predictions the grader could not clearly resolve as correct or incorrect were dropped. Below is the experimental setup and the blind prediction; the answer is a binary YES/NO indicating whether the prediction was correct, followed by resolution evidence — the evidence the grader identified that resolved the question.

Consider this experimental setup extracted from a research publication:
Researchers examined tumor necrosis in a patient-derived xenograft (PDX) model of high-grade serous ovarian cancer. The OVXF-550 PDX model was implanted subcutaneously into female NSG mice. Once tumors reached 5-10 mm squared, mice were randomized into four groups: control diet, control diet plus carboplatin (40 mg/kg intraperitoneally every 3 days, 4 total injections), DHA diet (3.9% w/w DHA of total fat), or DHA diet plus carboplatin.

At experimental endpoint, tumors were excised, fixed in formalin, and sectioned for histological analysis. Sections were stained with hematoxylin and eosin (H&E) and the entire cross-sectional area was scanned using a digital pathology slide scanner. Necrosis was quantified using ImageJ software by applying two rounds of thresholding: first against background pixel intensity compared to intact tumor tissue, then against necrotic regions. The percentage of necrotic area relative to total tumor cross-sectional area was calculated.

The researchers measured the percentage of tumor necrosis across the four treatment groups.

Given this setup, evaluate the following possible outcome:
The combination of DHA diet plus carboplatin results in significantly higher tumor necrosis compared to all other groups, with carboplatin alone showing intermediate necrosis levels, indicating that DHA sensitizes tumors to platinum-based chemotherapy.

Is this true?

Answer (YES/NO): NO